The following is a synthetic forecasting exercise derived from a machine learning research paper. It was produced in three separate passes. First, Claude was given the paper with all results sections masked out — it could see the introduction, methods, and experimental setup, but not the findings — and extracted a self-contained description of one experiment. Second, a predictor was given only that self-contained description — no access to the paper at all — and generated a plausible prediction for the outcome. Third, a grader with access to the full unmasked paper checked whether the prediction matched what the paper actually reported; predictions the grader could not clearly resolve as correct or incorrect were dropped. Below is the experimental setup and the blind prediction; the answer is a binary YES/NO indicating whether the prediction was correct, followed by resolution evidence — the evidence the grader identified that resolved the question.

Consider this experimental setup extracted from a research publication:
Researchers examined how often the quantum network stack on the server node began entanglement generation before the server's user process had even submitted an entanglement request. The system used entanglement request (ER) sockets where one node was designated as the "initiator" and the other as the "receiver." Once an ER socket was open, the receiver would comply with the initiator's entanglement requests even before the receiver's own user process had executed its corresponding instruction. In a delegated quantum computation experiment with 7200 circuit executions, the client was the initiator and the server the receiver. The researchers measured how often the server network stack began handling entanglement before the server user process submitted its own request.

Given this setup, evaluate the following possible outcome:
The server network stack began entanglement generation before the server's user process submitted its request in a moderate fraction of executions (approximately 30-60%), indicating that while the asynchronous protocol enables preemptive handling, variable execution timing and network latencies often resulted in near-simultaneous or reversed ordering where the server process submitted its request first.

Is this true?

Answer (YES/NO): YES